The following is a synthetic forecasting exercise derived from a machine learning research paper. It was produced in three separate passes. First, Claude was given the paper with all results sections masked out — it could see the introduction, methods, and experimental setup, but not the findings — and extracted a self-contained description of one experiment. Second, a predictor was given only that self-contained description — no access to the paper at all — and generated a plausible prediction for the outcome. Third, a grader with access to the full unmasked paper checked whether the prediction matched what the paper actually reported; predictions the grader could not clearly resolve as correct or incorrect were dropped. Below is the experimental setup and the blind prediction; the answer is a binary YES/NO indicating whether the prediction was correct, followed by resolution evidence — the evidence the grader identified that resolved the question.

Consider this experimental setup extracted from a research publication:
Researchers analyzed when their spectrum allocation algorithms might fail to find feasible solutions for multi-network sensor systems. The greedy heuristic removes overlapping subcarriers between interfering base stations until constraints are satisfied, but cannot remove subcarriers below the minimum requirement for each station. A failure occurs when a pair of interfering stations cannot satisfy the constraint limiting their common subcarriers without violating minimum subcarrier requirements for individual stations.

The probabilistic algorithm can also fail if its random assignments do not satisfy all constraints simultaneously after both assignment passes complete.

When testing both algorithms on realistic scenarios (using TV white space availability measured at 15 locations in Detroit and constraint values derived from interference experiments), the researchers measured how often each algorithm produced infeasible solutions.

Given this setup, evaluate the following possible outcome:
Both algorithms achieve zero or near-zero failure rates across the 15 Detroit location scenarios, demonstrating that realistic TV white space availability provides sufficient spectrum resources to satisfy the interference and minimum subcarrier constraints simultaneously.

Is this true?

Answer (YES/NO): YES